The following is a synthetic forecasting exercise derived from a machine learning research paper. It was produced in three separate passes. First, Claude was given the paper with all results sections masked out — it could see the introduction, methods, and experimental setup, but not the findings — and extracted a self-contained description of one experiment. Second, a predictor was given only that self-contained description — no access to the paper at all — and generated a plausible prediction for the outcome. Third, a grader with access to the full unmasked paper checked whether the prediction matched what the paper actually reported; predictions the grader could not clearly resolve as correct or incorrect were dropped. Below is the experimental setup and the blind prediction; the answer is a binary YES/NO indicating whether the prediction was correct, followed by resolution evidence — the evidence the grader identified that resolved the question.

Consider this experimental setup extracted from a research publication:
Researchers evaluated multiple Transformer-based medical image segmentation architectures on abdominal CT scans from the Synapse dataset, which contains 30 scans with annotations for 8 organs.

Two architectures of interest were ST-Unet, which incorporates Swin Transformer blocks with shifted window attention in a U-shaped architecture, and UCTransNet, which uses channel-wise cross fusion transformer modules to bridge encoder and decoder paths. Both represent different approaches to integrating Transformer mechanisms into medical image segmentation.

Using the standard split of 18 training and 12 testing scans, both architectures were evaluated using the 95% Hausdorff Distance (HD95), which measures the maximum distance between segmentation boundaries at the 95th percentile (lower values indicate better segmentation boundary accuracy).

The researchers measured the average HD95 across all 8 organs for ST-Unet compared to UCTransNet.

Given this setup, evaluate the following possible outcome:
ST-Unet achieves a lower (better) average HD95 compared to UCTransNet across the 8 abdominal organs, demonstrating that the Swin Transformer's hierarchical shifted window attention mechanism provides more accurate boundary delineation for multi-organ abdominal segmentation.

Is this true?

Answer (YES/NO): YES